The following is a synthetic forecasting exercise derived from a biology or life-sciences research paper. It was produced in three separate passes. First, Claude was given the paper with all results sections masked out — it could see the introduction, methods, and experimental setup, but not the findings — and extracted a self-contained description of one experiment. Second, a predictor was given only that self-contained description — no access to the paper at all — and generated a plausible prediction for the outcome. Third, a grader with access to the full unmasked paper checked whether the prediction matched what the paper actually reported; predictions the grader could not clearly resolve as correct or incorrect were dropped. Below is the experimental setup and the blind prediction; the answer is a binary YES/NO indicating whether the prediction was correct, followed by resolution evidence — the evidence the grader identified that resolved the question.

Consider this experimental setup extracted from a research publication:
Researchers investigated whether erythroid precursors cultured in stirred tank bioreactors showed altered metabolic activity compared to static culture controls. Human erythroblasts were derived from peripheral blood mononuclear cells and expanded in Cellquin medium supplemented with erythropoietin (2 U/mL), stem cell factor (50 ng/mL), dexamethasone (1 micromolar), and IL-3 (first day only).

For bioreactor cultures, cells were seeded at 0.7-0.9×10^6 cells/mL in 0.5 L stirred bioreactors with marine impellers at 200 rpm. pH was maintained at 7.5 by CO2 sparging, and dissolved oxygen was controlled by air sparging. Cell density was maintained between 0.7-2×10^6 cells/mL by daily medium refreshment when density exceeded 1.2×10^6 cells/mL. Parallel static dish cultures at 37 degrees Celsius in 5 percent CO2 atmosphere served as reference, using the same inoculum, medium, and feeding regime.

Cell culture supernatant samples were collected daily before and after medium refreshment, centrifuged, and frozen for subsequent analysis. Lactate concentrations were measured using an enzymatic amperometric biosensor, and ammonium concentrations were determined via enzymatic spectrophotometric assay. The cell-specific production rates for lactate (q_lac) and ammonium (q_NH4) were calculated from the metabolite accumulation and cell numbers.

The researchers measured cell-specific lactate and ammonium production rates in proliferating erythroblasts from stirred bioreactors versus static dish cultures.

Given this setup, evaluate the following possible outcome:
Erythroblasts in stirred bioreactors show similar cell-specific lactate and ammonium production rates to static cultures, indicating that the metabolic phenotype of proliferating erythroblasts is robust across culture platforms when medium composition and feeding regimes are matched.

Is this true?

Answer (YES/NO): NO